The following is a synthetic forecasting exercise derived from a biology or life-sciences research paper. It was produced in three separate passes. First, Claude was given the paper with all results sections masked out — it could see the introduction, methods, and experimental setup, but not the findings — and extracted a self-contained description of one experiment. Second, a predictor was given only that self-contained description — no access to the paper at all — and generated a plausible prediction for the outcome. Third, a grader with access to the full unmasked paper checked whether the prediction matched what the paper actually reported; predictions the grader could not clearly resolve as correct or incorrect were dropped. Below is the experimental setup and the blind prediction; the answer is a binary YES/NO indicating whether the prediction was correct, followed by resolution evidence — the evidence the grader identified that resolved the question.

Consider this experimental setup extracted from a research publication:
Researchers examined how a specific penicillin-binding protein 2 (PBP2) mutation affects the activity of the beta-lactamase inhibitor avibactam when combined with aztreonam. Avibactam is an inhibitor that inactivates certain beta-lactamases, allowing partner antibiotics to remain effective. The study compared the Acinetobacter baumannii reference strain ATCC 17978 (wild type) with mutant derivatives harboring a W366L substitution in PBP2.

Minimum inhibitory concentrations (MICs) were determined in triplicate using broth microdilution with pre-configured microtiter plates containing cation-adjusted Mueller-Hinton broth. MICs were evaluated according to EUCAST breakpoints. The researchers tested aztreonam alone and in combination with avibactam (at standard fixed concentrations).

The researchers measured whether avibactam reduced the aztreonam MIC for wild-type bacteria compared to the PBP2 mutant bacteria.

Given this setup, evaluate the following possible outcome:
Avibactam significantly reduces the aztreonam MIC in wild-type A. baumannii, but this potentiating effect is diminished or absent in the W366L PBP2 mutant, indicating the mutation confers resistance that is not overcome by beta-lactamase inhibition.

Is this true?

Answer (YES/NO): YES